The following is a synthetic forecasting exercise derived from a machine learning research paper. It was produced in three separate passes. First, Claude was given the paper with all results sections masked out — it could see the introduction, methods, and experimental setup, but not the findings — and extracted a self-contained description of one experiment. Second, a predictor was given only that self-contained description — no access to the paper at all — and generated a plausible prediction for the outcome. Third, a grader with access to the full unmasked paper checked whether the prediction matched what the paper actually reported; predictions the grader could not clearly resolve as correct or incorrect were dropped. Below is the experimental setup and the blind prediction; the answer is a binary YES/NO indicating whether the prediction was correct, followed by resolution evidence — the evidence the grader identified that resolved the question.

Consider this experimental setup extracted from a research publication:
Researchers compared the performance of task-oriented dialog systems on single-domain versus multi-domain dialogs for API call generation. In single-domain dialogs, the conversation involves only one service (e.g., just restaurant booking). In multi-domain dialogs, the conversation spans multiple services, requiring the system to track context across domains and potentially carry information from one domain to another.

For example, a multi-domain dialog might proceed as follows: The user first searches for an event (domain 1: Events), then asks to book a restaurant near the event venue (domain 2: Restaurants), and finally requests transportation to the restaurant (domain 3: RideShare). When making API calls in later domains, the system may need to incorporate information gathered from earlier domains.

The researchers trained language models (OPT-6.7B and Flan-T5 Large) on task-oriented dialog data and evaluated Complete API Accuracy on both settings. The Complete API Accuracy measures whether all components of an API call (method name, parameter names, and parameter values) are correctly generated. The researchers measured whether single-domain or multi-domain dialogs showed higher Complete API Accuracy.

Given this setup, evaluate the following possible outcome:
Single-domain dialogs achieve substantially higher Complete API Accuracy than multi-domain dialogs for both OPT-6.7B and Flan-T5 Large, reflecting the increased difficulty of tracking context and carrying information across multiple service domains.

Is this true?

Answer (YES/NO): NO